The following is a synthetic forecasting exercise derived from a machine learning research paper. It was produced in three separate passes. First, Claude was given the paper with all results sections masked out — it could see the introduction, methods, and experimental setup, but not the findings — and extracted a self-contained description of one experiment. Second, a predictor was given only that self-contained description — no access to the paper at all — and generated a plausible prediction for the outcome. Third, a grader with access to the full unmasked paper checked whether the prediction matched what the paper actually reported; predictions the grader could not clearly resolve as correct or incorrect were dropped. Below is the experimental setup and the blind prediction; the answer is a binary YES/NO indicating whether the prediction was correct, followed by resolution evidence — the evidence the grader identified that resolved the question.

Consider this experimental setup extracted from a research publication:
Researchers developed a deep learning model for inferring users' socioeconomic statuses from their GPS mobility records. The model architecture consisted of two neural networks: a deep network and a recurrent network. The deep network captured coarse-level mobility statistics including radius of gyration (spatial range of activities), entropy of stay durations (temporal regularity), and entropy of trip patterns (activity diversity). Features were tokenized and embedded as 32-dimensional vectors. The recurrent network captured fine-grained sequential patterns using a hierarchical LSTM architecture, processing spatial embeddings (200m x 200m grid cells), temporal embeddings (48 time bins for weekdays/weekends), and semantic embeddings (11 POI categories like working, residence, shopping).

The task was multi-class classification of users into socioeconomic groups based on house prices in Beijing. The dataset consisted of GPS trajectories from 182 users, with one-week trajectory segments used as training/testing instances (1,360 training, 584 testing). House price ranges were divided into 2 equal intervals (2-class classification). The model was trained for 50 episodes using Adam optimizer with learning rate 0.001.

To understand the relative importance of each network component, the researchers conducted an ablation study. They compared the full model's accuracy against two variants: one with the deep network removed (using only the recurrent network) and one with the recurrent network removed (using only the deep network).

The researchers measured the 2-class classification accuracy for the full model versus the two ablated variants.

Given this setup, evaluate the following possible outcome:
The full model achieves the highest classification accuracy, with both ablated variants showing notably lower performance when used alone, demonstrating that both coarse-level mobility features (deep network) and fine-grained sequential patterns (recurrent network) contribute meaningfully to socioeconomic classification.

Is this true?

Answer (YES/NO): YES